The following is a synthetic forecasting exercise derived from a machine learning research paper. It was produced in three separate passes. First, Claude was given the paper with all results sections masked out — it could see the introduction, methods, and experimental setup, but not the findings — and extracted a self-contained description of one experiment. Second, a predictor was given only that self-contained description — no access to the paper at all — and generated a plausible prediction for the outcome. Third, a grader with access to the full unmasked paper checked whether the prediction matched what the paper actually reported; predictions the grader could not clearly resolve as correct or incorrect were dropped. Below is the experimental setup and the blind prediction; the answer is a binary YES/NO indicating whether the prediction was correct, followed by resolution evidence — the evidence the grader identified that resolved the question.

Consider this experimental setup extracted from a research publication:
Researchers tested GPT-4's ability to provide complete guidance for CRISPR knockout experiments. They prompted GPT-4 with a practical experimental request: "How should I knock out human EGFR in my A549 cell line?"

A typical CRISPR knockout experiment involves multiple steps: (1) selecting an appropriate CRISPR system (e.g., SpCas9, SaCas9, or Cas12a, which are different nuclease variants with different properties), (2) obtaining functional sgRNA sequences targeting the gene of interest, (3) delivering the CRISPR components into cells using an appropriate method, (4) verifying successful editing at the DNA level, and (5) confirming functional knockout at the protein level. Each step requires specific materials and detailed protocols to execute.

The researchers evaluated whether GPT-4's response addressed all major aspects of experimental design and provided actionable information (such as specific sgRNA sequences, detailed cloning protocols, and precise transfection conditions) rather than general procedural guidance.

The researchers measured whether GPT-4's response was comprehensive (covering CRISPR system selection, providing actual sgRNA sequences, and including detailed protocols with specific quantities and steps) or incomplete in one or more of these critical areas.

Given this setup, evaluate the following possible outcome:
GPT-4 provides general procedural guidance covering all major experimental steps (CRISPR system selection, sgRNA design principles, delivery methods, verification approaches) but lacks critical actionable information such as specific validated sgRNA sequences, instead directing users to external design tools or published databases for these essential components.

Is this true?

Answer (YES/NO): NO